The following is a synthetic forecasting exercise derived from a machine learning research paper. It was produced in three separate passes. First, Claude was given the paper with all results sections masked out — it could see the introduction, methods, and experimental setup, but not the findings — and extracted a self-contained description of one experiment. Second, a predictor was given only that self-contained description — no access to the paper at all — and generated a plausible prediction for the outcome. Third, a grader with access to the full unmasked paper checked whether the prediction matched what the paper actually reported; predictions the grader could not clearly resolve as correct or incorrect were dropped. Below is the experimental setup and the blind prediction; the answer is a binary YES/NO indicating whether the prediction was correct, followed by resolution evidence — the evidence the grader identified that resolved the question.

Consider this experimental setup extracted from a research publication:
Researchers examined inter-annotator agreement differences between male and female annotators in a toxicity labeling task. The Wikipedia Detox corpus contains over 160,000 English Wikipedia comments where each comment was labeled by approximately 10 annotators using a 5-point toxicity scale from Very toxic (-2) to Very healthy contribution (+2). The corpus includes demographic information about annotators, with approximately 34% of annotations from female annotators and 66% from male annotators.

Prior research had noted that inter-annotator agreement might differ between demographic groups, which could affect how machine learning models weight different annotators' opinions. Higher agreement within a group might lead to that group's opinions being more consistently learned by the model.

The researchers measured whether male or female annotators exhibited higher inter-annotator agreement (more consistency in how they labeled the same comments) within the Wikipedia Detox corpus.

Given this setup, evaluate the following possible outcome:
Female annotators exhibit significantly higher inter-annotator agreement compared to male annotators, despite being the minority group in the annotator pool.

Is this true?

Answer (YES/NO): NO